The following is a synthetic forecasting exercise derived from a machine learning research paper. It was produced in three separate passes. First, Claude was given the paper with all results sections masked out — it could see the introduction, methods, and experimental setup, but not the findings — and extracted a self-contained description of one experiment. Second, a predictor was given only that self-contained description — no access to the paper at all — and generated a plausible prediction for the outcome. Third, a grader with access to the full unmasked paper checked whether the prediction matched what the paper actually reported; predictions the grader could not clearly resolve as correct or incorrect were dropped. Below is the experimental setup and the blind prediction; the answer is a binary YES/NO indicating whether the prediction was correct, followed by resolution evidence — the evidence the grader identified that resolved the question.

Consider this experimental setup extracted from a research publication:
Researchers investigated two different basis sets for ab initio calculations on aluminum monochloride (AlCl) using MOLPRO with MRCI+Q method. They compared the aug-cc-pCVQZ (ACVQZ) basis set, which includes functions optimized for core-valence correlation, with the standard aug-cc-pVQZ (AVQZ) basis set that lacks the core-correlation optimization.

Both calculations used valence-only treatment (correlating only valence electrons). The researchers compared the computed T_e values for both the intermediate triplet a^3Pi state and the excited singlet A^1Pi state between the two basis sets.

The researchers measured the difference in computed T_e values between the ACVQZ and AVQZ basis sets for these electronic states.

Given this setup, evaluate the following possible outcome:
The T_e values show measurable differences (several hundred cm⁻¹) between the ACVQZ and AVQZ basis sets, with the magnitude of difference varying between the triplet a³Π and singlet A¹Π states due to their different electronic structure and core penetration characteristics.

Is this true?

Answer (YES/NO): NO